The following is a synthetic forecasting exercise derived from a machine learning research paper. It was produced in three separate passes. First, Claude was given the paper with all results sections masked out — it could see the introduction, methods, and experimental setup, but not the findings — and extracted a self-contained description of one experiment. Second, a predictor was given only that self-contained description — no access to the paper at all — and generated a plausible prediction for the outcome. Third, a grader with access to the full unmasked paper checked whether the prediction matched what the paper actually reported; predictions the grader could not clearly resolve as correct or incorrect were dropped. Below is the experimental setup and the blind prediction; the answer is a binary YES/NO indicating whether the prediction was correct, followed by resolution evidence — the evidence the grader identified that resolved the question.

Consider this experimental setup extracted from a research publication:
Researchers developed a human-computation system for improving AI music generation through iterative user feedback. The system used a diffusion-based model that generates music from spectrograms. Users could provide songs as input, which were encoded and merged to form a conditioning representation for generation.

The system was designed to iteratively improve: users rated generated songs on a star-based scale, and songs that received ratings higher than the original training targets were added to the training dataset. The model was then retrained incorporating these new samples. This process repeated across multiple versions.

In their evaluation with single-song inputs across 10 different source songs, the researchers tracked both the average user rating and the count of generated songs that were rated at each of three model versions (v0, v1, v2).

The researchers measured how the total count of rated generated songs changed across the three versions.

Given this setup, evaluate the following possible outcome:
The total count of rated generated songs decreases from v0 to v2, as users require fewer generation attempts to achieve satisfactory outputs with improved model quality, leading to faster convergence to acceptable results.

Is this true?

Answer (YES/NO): YES